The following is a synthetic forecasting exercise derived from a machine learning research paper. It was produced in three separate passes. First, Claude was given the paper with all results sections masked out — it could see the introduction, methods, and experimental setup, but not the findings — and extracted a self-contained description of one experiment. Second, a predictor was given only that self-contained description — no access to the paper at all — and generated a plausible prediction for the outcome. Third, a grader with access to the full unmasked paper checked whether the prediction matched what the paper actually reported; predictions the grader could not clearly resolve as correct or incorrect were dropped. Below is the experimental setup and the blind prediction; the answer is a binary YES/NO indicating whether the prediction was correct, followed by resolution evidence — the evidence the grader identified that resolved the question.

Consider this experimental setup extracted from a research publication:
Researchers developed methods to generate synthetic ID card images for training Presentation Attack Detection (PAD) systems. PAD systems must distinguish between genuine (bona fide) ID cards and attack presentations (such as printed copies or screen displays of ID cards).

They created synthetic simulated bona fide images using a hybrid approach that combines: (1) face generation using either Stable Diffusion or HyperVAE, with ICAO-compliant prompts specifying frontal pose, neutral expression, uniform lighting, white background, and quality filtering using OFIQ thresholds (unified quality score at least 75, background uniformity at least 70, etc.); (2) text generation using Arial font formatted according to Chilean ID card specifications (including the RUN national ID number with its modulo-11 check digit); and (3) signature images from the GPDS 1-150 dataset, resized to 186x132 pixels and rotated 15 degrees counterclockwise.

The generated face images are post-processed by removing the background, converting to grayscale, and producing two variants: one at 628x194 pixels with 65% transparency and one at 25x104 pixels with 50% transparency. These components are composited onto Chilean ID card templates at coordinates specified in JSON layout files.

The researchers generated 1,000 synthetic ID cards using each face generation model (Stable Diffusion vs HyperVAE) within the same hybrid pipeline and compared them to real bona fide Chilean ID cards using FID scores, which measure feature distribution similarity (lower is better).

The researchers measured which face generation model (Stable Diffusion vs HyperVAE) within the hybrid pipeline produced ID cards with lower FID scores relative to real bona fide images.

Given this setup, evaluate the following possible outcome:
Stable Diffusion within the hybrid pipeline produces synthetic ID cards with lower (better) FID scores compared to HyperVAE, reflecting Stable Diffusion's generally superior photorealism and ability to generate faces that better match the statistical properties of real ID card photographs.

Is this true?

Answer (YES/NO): NO